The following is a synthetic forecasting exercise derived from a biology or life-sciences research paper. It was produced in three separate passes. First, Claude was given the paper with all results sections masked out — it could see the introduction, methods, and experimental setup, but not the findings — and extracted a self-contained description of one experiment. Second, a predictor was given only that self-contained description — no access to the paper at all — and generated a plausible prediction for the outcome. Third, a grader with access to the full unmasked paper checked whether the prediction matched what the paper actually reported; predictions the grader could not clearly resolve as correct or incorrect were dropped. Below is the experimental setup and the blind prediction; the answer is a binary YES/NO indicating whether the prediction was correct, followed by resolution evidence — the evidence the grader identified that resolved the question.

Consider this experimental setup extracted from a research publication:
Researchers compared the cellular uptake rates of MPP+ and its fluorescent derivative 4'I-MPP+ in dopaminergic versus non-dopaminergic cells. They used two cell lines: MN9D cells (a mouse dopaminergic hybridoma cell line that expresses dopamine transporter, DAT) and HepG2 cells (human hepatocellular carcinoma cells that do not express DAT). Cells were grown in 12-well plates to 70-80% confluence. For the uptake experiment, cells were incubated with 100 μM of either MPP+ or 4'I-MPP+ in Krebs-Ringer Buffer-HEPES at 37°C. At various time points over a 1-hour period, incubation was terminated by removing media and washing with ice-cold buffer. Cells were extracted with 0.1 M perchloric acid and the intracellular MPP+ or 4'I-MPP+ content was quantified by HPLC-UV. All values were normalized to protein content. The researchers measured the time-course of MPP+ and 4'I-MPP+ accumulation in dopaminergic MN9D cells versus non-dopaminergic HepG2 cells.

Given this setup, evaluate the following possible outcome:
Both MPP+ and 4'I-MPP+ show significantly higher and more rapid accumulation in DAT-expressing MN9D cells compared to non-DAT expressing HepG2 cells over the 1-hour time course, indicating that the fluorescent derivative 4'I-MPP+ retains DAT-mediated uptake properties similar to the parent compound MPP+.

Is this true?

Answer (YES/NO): NO